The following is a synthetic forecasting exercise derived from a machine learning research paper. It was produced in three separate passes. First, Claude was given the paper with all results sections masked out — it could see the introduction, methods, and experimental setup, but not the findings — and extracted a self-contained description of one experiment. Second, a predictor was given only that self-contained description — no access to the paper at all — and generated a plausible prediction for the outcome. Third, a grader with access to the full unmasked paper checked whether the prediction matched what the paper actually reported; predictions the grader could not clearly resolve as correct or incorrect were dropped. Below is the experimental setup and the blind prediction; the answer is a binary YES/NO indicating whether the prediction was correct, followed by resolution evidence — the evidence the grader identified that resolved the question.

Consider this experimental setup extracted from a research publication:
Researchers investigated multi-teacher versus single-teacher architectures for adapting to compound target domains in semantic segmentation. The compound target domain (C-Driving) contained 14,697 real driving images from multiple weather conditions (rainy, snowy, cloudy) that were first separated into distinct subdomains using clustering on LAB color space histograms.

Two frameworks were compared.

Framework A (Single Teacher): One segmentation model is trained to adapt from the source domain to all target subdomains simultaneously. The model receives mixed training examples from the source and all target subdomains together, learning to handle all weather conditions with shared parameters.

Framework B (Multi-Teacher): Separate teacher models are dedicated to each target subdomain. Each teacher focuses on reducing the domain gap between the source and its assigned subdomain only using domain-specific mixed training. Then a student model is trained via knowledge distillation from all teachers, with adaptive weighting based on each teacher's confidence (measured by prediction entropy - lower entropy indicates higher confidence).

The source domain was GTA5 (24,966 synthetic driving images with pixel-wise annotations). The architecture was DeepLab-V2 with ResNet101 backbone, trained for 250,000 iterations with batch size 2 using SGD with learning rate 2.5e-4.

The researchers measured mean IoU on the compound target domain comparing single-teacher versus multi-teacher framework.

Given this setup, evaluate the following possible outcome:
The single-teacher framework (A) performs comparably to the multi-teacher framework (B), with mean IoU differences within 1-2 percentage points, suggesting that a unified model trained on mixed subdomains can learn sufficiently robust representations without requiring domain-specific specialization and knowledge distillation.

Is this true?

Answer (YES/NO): NO